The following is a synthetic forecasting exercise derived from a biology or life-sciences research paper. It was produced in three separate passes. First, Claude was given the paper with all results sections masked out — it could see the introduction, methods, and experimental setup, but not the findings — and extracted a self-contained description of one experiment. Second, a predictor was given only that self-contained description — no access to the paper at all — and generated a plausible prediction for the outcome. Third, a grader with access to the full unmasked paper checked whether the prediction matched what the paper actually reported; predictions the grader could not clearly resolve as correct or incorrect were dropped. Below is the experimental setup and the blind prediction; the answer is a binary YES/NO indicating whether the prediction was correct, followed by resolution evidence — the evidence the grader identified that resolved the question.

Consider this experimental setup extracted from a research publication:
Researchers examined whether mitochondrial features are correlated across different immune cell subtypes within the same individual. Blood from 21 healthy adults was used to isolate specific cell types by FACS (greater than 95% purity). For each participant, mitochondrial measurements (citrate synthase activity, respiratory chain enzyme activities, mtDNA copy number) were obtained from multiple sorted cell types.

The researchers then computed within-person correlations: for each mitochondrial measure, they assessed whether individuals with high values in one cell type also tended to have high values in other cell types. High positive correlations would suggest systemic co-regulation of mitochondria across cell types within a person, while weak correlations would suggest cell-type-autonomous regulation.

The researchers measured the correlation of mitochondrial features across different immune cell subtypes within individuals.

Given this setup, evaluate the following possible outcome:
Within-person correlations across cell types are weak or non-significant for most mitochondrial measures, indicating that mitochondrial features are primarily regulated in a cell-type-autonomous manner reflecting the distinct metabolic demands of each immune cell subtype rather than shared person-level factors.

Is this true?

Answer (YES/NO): NO